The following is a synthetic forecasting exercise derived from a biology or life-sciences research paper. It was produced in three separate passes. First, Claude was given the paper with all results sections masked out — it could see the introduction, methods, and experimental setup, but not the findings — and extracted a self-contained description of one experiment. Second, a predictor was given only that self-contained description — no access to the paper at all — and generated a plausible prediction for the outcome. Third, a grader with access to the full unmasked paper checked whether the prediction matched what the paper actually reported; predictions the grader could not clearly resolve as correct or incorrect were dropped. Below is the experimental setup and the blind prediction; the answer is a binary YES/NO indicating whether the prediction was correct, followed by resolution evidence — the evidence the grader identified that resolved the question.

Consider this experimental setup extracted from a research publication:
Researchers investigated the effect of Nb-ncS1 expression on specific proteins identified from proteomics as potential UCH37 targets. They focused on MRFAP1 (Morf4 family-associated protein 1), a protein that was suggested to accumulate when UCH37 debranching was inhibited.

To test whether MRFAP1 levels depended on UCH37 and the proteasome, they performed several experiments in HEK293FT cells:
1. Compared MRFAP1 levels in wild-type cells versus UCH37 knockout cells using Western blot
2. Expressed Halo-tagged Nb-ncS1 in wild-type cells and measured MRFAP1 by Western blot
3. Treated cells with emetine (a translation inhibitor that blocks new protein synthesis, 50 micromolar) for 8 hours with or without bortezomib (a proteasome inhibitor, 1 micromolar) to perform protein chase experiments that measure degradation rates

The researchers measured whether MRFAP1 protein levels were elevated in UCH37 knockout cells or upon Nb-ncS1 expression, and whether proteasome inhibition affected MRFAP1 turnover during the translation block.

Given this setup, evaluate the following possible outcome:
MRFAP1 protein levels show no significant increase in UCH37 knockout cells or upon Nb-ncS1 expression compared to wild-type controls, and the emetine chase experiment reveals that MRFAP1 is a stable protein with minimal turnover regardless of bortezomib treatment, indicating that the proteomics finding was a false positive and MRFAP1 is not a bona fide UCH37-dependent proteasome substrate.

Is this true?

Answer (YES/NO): NO